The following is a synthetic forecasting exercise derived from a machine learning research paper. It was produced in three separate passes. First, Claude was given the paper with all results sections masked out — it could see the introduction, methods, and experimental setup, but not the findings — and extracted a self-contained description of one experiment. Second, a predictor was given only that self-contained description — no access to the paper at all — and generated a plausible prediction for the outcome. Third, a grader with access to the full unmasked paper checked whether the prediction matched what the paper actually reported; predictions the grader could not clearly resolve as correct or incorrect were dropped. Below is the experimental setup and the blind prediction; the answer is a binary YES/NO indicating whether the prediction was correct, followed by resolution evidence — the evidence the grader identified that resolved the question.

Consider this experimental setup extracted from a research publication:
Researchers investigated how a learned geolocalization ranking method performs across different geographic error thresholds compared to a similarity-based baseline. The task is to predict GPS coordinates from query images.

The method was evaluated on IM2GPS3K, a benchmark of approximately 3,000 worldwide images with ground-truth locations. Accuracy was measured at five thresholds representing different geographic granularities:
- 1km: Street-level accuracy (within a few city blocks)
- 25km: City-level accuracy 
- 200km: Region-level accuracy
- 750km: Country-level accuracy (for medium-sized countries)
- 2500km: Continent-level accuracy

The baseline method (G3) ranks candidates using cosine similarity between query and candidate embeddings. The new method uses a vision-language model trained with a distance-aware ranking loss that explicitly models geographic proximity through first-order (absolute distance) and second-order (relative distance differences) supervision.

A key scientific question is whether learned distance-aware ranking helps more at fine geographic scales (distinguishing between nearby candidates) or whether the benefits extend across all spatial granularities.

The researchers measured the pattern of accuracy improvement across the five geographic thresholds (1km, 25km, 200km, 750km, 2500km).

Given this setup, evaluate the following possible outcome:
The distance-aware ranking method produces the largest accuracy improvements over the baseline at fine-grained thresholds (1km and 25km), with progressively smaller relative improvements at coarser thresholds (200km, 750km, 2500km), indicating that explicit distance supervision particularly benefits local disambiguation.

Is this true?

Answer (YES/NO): NO